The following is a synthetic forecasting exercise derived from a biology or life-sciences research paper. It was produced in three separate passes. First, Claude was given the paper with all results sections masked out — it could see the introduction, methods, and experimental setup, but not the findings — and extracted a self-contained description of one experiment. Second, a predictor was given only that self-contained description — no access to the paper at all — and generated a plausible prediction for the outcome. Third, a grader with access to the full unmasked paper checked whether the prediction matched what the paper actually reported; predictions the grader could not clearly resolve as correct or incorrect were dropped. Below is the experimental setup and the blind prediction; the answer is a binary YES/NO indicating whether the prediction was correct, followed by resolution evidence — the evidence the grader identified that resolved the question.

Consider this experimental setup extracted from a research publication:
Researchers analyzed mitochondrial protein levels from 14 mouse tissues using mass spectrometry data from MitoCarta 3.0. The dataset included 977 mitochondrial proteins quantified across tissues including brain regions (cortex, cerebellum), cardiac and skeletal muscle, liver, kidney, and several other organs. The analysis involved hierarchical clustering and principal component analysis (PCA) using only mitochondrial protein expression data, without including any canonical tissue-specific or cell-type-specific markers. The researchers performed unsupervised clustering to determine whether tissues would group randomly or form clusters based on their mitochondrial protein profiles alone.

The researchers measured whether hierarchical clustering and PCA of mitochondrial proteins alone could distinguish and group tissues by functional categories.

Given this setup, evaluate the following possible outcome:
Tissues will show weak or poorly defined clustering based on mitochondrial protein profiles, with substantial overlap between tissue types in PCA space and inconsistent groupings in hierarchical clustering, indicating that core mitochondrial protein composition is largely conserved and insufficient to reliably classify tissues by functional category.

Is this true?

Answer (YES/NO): NO